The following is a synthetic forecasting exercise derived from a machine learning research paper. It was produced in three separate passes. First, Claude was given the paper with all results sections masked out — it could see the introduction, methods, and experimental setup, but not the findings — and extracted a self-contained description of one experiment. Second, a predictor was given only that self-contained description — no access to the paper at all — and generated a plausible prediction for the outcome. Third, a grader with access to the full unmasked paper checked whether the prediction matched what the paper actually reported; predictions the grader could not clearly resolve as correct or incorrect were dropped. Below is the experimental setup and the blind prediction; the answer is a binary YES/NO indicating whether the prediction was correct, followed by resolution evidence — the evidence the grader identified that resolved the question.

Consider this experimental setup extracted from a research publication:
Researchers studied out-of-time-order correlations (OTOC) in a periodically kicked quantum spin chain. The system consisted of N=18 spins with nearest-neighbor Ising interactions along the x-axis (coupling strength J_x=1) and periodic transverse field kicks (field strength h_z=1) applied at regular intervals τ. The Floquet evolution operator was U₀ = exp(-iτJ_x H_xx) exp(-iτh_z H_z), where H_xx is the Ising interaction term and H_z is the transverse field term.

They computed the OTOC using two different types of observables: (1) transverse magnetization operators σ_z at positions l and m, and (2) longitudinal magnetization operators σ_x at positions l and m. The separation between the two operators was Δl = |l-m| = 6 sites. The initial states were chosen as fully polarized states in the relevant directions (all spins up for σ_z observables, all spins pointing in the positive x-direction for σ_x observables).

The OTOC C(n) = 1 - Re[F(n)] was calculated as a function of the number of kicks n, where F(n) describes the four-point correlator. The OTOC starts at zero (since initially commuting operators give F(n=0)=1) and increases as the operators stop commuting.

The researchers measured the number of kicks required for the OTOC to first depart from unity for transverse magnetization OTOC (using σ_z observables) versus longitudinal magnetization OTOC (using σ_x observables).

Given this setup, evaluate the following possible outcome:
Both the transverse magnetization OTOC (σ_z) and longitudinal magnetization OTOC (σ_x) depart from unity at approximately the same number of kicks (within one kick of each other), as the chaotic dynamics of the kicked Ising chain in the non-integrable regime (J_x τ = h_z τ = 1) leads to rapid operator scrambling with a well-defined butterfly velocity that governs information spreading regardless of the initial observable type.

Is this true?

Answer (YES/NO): NO